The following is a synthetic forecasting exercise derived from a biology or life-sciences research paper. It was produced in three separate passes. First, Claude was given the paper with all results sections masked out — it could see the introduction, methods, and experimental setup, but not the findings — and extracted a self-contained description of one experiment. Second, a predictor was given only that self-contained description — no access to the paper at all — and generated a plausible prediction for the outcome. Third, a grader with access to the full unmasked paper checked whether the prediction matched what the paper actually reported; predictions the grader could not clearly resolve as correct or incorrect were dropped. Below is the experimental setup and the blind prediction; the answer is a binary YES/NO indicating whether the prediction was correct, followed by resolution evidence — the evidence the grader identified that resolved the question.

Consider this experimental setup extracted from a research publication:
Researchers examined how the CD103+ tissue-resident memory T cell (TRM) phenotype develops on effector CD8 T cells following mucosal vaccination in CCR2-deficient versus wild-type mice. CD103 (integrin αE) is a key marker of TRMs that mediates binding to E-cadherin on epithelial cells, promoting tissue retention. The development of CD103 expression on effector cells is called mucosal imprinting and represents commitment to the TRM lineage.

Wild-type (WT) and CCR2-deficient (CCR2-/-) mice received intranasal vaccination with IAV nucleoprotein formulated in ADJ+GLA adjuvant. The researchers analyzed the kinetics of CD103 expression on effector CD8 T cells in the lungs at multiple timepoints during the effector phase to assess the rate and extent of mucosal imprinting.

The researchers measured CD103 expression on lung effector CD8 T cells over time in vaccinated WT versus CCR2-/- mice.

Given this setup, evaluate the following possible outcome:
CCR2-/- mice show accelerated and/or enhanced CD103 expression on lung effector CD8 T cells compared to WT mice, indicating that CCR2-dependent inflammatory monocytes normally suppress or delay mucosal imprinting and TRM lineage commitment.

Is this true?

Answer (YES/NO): YES